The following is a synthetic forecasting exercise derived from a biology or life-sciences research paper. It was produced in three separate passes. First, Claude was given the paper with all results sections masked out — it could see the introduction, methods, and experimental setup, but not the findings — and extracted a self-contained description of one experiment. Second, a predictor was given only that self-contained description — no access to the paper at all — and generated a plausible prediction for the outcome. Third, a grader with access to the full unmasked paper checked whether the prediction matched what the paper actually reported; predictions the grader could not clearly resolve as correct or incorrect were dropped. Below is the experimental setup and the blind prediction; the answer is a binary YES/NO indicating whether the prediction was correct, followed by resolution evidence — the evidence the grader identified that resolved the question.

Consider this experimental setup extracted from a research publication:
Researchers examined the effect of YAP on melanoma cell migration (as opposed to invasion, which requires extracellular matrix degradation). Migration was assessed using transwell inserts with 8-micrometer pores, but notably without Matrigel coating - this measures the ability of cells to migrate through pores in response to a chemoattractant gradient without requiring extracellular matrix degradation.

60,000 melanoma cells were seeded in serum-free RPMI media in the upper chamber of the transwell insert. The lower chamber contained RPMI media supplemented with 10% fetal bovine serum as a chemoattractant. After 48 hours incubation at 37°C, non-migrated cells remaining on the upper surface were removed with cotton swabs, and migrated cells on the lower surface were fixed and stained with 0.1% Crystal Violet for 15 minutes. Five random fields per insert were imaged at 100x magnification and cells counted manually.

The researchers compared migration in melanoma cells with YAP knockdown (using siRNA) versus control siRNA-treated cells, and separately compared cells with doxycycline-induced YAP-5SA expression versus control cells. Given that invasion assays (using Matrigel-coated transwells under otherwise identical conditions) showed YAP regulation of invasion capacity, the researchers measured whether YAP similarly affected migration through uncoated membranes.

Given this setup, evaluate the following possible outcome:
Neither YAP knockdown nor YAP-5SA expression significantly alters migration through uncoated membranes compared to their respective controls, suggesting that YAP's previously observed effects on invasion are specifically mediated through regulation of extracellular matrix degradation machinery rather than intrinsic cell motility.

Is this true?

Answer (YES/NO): NO